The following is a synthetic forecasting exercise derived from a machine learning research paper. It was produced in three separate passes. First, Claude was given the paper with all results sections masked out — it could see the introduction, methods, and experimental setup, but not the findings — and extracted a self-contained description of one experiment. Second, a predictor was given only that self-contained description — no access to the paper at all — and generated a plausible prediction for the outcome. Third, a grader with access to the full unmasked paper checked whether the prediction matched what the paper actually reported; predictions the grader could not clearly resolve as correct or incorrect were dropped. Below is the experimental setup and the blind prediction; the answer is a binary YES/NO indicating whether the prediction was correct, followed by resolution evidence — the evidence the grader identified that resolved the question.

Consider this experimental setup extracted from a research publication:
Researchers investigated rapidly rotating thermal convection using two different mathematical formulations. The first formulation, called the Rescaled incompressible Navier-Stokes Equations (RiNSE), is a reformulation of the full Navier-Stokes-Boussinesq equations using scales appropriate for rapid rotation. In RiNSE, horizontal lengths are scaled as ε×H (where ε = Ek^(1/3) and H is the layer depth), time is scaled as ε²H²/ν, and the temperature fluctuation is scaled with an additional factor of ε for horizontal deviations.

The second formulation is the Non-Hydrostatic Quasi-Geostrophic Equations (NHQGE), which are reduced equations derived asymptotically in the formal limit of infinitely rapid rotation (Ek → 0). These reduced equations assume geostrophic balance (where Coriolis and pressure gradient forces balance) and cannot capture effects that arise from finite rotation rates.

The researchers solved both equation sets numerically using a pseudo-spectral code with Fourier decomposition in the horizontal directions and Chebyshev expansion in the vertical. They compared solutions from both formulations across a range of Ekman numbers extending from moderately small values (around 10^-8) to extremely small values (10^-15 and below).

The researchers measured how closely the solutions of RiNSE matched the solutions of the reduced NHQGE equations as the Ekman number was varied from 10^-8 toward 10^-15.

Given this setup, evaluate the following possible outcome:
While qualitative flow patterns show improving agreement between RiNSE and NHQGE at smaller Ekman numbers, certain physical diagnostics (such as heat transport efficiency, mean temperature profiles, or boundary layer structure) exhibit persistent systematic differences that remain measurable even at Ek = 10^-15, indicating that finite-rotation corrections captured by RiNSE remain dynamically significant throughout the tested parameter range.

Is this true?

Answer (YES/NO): NO